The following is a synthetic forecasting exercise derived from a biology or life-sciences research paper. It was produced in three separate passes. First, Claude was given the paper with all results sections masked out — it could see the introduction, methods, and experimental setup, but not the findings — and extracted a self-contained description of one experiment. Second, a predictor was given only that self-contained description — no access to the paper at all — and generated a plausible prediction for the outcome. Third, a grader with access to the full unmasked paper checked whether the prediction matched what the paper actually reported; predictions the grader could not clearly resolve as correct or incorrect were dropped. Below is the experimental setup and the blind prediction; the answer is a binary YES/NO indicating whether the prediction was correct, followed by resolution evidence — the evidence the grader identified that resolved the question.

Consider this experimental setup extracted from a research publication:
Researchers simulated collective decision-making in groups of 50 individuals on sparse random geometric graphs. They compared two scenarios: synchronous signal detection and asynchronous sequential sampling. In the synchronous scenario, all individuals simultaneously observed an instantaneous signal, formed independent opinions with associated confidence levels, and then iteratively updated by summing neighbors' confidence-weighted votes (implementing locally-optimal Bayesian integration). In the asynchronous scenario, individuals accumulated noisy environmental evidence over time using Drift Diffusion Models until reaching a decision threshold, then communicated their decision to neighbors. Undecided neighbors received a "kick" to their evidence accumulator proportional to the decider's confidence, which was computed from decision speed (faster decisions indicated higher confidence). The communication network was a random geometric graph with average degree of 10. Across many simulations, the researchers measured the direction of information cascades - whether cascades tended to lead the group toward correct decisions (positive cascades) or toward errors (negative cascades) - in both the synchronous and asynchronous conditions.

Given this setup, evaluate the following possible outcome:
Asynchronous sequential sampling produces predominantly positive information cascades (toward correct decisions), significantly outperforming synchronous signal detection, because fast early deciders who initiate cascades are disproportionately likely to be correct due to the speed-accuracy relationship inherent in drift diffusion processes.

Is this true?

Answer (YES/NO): YES